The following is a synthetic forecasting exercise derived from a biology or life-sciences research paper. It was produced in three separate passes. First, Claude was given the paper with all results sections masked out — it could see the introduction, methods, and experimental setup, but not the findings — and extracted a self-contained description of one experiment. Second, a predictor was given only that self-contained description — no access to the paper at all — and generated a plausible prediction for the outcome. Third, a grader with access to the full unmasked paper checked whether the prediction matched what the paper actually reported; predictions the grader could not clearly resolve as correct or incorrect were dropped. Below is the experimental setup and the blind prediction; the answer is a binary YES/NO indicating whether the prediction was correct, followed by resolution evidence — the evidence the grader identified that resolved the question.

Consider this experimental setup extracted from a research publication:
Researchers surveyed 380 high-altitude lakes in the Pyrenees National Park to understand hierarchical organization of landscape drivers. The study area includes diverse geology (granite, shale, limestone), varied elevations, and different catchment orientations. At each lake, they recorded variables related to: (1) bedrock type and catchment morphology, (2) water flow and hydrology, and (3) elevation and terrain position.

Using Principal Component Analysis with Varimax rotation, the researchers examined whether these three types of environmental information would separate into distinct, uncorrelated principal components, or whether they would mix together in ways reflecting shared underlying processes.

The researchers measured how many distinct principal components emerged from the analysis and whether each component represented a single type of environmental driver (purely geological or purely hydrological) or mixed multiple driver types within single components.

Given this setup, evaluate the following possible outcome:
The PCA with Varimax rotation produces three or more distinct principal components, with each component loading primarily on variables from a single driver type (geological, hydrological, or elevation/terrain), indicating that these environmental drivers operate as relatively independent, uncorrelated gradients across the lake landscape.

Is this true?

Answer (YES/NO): YES